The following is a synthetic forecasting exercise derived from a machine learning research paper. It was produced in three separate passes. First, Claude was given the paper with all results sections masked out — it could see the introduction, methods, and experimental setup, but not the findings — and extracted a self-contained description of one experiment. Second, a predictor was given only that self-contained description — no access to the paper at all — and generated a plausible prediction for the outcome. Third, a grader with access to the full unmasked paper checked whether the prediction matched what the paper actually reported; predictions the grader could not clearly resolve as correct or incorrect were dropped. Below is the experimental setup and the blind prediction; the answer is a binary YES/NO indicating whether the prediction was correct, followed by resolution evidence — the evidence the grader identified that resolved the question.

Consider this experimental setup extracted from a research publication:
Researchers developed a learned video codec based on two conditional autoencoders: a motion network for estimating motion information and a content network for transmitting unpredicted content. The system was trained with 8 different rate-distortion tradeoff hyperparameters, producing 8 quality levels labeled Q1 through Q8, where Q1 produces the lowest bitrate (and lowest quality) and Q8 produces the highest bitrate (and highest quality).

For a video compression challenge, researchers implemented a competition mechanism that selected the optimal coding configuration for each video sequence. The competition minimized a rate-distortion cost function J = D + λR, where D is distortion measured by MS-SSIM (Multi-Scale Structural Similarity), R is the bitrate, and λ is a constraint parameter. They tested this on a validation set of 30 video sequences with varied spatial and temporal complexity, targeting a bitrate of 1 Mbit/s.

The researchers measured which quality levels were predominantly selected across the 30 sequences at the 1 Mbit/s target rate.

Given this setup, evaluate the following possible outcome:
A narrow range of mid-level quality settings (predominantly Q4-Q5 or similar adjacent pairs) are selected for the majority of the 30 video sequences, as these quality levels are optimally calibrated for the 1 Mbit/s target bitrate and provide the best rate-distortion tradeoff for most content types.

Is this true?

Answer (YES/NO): NO